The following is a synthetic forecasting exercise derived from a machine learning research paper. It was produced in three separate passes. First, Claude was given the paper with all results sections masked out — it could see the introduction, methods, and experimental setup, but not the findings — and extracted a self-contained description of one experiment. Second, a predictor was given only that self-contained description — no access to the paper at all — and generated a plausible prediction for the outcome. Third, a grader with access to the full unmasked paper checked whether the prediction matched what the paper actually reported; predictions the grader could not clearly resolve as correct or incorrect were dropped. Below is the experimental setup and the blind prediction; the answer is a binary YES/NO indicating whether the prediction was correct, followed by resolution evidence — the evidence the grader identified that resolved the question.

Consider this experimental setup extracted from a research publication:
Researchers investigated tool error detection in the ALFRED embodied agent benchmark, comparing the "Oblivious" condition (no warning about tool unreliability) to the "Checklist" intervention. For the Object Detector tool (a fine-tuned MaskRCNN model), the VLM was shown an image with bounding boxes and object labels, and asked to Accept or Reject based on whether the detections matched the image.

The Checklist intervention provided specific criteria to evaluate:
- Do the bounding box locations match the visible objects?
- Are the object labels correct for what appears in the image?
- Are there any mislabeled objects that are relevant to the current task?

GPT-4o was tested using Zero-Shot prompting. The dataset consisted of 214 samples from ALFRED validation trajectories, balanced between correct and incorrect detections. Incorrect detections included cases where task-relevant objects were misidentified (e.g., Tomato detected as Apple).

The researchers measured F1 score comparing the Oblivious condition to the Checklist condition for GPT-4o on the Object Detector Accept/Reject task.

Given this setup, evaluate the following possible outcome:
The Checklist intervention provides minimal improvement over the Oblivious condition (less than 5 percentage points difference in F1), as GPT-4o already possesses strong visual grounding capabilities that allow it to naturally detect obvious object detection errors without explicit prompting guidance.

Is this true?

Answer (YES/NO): NO